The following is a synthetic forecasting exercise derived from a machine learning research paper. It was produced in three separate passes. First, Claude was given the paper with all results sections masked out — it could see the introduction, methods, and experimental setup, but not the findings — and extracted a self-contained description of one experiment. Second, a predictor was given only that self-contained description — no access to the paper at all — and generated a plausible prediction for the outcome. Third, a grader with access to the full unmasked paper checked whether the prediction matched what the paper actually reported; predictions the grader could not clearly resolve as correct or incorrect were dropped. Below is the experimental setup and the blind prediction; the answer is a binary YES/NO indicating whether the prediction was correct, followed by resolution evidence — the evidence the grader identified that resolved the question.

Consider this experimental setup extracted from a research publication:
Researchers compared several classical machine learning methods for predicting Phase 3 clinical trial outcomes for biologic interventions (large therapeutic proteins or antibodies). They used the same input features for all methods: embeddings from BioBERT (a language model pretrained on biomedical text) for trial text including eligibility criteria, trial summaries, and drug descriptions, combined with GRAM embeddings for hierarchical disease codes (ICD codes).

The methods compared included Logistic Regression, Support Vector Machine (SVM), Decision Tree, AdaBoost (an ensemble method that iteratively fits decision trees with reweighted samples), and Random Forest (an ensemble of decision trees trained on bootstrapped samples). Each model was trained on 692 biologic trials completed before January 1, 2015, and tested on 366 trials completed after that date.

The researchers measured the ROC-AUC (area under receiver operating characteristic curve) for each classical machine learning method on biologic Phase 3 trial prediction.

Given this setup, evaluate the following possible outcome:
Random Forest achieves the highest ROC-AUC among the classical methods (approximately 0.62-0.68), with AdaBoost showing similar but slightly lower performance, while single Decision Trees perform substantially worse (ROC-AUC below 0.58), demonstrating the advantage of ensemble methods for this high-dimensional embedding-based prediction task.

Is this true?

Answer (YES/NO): NO